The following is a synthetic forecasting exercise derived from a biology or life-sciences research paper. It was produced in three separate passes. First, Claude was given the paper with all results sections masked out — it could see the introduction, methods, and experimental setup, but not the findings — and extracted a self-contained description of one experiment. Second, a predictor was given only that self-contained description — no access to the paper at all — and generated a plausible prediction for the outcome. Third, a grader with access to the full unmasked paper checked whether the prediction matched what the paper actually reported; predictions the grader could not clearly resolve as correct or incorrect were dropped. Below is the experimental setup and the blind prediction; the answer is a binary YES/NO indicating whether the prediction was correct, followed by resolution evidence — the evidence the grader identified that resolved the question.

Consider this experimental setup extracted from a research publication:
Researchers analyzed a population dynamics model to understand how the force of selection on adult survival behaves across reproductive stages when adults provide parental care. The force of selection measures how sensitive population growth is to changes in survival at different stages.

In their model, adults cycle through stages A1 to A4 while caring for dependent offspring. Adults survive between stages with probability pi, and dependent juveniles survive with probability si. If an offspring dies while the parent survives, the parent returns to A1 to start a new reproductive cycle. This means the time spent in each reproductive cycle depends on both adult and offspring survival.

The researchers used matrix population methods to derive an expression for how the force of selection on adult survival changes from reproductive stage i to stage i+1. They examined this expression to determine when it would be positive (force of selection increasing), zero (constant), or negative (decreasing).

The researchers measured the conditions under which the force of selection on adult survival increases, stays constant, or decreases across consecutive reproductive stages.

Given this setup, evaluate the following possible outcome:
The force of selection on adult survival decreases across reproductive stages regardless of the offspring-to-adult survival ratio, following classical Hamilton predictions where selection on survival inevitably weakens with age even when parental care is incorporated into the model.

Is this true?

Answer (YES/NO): YES